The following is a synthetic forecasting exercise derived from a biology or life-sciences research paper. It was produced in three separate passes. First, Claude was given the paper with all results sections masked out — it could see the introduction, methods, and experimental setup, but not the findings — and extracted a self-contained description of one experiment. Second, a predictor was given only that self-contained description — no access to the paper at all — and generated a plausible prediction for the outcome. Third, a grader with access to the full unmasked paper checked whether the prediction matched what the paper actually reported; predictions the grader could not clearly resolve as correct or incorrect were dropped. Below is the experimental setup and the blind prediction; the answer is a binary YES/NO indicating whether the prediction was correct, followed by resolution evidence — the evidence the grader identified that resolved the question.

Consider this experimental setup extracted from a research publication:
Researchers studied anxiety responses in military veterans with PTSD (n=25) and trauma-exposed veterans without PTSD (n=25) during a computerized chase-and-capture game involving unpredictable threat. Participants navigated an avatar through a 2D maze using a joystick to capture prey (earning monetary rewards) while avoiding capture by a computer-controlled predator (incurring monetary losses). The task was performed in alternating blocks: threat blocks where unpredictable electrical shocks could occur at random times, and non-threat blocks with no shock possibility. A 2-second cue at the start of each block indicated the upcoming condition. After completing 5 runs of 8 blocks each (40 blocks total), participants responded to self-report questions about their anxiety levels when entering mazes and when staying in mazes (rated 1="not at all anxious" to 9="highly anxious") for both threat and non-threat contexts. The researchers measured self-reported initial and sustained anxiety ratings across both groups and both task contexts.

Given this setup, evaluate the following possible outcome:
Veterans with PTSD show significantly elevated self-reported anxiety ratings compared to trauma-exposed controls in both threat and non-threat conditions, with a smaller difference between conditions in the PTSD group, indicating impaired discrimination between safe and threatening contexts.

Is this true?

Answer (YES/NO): NO